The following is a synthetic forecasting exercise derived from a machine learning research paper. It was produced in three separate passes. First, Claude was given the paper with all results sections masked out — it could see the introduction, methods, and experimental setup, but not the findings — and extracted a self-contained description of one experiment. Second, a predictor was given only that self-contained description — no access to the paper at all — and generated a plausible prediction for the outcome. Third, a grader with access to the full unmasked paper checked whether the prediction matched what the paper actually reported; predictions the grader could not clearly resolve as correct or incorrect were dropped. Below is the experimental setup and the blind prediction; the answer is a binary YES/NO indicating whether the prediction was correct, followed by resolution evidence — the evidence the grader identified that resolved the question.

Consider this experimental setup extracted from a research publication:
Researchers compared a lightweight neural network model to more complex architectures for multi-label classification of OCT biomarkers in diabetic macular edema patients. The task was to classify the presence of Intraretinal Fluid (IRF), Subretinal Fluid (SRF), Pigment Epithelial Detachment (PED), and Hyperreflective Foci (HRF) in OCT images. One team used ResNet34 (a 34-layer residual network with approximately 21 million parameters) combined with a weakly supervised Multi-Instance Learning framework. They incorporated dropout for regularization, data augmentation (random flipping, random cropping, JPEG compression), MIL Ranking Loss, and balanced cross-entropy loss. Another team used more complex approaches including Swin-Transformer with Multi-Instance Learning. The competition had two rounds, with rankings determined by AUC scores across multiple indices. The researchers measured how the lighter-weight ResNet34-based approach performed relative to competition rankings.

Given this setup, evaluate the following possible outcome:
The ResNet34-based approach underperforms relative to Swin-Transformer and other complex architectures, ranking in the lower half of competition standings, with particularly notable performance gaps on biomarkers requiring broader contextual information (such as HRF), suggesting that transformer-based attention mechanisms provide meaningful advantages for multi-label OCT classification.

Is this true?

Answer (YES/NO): NO